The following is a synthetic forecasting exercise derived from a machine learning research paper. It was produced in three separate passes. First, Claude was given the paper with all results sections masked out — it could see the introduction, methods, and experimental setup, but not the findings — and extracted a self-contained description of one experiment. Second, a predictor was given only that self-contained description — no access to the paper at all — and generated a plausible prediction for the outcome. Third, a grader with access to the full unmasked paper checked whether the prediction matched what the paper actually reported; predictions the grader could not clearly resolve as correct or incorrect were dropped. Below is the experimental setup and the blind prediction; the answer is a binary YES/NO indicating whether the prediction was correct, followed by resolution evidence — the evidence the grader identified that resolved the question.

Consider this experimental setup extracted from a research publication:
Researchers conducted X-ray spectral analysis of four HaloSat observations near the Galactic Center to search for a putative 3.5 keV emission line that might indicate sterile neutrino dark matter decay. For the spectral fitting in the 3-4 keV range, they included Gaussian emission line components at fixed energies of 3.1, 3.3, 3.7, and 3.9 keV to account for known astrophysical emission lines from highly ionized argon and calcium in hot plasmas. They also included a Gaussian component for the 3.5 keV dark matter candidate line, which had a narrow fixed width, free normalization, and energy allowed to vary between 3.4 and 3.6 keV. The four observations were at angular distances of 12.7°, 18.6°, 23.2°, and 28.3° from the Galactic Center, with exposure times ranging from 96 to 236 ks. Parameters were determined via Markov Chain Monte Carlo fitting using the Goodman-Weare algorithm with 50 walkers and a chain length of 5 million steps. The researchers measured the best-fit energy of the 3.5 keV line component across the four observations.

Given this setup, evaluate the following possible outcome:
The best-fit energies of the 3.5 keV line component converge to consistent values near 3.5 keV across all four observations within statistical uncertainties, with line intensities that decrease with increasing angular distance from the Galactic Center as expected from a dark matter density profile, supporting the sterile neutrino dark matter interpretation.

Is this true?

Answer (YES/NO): NO